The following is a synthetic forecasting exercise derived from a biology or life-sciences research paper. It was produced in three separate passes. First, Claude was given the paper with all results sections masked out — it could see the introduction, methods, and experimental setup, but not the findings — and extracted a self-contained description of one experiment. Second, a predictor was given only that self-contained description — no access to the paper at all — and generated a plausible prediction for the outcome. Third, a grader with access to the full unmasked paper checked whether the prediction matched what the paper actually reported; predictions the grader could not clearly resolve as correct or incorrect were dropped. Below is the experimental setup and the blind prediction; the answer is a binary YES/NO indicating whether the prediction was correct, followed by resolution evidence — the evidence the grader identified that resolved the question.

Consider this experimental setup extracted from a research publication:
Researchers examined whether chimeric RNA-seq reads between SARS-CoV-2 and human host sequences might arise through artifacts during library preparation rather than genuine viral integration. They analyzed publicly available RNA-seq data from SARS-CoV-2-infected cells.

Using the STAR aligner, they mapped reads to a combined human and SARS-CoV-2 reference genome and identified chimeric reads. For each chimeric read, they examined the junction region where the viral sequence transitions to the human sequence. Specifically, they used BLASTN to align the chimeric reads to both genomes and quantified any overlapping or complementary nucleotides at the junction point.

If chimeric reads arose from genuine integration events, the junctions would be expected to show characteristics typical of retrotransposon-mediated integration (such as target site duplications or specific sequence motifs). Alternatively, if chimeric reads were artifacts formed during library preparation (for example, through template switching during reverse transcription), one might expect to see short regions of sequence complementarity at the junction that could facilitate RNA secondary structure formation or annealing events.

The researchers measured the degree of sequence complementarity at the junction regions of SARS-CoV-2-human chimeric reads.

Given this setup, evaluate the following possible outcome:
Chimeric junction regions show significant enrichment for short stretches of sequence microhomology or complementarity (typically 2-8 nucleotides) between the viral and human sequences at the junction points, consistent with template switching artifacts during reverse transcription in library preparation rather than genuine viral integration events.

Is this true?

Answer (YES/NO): YES